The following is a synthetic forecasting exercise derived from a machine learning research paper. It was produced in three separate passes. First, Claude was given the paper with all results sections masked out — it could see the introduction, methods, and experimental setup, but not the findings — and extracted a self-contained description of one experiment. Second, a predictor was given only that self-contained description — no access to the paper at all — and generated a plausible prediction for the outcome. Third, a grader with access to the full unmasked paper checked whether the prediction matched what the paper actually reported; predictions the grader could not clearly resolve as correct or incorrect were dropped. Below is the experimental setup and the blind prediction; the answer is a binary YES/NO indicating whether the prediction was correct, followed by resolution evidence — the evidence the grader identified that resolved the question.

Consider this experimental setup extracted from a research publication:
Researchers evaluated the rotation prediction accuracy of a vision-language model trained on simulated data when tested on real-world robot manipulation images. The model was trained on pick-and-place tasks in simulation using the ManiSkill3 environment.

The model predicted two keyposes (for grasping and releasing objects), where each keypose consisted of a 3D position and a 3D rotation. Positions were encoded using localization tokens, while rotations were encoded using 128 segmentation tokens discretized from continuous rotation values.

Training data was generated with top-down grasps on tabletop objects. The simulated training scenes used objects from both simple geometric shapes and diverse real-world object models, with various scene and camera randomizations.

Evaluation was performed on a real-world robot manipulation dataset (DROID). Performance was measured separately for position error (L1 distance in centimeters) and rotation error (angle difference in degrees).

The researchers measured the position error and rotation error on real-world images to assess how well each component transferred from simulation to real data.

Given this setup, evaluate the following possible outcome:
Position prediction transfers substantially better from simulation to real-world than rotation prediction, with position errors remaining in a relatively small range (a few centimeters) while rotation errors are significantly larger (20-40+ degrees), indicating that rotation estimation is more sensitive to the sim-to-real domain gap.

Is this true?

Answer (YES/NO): YES